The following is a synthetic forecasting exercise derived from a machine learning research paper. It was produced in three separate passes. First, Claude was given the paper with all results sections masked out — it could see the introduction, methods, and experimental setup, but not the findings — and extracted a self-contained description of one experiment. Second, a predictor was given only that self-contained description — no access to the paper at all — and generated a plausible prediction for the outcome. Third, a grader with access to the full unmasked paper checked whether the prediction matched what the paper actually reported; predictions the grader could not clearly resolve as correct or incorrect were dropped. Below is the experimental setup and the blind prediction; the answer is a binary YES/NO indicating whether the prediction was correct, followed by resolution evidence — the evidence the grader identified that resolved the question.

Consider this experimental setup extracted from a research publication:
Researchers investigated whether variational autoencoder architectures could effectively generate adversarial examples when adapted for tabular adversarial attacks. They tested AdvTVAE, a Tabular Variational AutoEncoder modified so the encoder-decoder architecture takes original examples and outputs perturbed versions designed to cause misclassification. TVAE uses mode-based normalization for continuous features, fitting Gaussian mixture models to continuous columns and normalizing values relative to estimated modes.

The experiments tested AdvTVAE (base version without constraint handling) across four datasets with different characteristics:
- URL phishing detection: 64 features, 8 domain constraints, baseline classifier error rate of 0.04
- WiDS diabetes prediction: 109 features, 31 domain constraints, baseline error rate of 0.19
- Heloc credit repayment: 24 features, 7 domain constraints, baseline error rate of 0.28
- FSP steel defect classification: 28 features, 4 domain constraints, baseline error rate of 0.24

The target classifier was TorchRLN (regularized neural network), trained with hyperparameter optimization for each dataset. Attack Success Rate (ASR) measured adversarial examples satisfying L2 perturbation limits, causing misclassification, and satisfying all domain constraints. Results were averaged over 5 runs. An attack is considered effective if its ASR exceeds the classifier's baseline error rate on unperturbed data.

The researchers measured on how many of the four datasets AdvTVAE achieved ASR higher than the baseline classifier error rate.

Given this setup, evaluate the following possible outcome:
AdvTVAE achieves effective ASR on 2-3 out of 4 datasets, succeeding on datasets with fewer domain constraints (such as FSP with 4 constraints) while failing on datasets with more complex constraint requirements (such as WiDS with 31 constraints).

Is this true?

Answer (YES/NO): NO